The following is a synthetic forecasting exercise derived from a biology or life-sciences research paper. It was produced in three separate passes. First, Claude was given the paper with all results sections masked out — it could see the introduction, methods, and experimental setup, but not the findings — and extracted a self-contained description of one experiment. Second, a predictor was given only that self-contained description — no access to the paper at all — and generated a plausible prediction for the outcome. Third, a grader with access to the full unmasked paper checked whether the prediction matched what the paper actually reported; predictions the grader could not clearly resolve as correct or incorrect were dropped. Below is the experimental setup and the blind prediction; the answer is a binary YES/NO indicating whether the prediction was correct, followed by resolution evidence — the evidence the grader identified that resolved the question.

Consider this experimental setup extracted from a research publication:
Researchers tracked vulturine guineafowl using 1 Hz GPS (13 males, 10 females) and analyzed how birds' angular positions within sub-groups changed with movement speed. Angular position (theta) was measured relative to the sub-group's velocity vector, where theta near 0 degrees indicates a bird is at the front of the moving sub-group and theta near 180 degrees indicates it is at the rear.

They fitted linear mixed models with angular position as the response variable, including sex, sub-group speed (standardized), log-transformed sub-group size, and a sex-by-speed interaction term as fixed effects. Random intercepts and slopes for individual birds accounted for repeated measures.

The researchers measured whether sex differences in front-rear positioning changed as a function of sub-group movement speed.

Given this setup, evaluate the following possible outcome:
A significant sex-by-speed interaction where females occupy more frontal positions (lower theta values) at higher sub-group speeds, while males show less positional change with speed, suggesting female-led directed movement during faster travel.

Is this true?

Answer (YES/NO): NO